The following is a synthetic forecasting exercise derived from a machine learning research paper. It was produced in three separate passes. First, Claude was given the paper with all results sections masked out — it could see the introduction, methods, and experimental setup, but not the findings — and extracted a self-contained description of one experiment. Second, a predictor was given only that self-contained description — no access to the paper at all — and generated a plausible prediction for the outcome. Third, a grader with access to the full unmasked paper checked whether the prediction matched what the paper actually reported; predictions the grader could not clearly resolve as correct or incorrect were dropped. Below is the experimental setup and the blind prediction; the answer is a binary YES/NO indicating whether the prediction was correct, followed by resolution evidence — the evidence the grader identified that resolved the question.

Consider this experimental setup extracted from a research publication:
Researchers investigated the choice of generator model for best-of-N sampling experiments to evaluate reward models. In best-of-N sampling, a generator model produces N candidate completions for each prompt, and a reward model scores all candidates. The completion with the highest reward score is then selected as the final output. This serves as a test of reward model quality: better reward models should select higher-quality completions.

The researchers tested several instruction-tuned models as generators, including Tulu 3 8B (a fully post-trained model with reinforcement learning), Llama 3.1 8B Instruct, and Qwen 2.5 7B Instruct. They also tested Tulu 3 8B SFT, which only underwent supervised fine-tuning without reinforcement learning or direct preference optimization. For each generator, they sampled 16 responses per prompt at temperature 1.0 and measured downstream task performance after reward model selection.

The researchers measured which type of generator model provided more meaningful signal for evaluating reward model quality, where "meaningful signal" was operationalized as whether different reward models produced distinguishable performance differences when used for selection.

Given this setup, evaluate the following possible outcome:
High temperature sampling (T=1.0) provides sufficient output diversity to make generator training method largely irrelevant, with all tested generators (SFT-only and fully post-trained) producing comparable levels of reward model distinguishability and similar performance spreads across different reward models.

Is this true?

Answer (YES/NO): NO